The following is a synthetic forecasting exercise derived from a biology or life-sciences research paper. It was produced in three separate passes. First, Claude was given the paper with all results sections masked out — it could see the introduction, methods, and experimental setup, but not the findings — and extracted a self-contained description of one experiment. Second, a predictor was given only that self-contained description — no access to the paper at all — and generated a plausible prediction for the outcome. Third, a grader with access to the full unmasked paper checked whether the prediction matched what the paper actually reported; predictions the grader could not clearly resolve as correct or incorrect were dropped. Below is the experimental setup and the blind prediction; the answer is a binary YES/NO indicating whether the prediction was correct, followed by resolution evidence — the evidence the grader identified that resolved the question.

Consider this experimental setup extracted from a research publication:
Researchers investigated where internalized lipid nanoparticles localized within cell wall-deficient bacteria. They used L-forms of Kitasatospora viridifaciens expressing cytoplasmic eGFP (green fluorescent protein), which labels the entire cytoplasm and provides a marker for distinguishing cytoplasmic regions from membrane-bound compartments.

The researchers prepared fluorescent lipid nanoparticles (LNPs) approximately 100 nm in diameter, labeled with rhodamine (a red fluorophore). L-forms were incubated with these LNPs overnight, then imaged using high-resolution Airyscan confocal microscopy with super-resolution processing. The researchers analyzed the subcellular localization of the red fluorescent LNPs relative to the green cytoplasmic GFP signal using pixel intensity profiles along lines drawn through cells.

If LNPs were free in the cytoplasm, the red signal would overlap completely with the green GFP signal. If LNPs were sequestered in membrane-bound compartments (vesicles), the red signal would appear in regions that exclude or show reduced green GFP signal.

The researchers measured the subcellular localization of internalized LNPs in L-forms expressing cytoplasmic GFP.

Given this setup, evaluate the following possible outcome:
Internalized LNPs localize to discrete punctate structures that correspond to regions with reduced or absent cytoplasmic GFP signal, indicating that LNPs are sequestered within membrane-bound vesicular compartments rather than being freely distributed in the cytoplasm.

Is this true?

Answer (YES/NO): YES